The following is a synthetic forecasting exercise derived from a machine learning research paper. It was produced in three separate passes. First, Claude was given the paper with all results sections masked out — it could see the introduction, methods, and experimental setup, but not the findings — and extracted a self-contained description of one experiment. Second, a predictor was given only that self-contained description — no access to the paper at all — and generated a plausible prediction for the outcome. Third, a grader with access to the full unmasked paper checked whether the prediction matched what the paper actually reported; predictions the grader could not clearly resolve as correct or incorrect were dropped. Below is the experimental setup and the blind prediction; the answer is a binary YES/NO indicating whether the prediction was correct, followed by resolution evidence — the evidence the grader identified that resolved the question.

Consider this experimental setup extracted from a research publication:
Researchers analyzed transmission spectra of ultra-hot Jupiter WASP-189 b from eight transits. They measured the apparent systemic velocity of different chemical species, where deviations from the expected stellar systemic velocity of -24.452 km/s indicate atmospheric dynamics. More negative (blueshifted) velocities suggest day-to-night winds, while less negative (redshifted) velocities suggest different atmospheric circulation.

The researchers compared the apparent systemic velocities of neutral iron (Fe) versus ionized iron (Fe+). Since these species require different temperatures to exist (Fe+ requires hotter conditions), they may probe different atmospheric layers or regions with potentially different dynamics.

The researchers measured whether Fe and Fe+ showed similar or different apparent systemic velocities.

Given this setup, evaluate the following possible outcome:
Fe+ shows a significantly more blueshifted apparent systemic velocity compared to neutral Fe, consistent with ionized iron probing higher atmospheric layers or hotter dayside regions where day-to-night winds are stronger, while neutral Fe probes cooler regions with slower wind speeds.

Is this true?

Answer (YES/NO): NO